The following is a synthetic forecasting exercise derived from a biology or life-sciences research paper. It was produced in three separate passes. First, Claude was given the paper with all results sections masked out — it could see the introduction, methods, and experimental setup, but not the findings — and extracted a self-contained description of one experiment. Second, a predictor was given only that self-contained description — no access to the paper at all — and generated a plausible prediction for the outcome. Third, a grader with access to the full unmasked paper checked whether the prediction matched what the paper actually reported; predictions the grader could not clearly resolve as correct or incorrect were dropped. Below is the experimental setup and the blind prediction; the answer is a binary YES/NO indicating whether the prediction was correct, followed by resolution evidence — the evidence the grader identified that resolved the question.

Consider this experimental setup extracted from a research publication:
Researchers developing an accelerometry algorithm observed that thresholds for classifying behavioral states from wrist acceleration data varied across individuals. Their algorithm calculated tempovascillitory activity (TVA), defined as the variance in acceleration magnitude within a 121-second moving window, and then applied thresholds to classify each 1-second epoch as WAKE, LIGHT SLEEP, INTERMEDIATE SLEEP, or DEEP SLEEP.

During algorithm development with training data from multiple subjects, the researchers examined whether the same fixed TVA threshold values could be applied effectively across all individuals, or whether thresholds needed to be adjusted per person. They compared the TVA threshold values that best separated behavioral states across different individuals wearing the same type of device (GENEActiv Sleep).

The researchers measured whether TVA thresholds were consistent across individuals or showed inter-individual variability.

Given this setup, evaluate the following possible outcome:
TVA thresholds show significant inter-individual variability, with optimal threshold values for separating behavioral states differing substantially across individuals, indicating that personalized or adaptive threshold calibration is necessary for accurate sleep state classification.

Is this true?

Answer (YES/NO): NO